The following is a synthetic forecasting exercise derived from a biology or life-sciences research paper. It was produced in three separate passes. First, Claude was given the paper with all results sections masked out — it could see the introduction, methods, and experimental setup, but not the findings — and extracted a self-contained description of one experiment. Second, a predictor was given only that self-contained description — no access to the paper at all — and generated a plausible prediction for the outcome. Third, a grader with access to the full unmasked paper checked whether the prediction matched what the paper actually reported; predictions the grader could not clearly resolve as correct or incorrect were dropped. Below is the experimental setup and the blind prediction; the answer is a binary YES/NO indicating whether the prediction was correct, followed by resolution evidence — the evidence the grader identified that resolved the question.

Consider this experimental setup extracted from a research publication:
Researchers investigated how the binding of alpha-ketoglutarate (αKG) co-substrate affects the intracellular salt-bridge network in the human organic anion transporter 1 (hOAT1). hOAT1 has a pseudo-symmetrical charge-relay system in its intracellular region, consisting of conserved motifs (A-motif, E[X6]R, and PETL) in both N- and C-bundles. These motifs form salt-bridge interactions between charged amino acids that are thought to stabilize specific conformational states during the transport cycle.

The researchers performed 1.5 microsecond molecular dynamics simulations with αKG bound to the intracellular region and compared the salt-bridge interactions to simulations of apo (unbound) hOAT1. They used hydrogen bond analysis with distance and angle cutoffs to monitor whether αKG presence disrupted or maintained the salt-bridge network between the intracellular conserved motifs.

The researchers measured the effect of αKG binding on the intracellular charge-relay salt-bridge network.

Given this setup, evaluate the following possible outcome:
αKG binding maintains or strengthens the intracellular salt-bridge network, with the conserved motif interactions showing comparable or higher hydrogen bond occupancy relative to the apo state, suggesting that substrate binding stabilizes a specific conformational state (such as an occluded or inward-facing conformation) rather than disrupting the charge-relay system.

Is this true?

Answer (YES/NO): NO